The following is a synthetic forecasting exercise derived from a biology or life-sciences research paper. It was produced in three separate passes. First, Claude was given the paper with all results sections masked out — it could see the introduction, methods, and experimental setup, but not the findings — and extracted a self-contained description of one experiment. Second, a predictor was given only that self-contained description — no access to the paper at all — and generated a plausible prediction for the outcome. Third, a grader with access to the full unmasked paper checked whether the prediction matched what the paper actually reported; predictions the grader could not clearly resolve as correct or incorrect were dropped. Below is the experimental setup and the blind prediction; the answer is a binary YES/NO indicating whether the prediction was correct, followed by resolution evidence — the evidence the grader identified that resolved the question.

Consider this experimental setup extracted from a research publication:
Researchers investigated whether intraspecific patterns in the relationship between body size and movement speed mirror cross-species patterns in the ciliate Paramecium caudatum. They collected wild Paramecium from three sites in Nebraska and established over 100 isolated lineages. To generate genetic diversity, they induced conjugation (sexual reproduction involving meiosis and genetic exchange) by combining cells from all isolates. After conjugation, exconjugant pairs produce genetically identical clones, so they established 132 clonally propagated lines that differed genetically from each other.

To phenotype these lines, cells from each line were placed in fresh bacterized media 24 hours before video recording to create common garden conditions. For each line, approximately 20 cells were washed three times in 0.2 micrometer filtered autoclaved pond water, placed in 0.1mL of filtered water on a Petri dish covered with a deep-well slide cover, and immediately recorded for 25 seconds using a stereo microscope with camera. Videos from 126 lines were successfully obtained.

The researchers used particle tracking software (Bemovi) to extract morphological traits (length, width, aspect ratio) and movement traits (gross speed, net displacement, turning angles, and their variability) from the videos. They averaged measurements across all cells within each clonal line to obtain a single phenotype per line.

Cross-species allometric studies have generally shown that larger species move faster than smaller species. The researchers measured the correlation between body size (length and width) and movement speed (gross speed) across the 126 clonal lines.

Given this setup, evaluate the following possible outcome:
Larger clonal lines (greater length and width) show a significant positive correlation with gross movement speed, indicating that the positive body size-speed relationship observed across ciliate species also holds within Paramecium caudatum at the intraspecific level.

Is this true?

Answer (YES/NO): NO